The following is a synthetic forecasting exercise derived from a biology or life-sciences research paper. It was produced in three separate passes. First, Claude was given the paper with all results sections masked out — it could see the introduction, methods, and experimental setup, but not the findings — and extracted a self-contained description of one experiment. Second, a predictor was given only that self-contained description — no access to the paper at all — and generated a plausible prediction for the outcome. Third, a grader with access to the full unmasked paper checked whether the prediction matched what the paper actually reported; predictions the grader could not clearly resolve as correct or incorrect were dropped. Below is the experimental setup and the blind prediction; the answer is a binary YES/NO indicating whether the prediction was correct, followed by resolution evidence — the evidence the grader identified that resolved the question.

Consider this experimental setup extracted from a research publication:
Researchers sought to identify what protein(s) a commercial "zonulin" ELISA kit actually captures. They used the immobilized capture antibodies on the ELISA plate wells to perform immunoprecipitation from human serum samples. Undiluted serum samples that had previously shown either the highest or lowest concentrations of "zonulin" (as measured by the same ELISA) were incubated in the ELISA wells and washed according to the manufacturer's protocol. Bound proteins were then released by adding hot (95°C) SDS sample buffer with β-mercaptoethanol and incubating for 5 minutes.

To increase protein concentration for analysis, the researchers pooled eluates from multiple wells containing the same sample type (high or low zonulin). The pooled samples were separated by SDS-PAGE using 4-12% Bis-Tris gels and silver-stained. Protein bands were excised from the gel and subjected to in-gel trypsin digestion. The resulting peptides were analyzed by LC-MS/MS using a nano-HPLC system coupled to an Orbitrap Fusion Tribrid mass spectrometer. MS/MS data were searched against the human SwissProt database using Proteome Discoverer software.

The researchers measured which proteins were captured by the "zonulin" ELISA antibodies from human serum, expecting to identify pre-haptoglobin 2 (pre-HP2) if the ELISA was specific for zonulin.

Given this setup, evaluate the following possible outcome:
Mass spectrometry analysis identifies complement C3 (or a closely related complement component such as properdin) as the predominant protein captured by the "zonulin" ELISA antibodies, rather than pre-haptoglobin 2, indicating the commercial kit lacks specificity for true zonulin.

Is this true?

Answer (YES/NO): YES